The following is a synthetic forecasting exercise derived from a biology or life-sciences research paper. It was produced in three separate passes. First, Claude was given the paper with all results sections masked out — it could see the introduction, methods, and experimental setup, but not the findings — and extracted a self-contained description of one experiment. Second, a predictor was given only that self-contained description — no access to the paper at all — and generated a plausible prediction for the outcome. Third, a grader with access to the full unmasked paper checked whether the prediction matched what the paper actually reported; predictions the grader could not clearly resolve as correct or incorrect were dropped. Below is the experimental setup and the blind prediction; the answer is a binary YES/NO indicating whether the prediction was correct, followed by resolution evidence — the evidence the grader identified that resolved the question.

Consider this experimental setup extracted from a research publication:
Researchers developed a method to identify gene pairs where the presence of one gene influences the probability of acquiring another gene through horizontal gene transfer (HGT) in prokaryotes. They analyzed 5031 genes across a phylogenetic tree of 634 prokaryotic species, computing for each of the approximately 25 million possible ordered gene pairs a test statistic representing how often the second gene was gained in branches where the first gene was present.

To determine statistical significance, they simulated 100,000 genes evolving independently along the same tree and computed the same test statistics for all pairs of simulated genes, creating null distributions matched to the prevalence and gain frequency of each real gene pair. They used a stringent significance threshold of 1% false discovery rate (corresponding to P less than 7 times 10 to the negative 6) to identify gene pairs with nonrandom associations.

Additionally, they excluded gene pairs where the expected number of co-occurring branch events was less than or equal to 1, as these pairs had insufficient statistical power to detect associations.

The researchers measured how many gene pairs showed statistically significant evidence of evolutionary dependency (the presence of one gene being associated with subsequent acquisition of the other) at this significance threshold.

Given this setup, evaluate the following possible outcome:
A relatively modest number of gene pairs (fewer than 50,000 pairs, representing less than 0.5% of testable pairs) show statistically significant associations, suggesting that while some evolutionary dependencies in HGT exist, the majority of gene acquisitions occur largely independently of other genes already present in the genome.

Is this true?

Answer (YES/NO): NO